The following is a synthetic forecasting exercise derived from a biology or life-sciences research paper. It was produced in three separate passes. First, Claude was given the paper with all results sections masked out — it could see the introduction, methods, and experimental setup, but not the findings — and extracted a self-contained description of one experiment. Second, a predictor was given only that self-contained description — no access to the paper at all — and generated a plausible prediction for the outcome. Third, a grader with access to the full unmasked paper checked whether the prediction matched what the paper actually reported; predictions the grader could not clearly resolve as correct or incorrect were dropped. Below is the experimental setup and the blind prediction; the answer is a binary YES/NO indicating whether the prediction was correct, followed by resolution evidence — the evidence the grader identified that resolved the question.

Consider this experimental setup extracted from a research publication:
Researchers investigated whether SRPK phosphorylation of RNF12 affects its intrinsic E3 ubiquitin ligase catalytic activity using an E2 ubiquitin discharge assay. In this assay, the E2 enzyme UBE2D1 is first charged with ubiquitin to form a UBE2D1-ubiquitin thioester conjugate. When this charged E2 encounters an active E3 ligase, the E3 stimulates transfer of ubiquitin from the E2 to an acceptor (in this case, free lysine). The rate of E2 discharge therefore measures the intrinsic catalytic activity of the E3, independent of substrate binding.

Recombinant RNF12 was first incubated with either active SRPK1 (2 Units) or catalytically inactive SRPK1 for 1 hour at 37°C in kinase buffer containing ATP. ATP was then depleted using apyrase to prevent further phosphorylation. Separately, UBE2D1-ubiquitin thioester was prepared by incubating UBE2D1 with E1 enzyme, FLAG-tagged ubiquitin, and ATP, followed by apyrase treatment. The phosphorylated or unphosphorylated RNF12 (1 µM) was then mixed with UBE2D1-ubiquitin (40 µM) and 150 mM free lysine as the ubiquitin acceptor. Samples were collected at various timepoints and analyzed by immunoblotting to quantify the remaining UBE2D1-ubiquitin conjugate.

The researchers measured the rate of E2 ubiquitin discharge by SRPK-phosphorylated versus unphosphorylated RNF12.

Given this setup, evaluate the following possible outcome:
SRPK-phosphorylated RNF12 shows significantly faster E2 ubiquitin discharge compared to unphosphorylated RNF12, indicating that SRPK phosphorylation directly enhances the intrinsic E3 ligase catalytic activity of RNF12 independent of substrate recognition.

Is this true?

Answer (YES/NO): YES